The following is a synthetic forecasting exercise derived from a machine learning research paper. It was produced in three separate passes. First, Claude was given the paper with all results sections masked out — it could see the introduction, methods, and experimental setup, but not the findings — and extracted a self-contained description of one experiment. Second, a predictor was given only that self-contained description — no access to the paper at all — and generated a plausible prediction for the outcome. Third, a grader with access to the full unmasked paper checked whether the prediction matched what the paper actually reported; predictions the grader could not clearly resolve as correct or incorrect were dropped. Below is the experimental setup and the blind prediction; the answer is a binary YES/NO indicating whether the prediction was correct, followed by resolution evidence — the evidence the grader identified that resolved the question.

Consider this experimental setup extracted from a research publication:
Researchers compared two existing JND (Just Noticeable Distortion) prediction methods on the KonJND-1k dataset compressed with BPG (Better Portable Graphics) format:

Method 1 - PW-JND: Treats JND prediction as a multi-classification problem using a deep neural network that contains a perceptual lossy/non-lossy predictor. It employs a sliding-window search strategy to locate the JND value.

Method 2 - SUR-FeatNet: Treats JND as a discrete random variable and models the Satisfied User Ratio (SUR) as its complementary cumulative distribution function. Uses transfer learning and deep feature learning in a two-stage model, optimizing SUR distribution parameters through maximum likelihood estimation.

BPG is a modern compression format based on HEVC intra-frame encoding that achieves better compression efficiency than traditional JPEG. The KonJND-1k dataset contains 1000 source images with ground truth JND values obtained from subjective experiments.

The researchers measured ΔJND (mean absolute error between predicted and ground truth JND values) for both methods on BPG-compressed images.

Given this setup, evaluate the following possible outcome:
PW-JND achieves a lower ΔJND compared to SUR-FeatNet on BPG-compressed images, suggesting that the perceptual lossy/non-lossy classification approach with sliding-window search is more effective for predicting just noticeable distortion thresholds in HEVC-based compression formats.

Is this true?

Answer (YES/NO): YES